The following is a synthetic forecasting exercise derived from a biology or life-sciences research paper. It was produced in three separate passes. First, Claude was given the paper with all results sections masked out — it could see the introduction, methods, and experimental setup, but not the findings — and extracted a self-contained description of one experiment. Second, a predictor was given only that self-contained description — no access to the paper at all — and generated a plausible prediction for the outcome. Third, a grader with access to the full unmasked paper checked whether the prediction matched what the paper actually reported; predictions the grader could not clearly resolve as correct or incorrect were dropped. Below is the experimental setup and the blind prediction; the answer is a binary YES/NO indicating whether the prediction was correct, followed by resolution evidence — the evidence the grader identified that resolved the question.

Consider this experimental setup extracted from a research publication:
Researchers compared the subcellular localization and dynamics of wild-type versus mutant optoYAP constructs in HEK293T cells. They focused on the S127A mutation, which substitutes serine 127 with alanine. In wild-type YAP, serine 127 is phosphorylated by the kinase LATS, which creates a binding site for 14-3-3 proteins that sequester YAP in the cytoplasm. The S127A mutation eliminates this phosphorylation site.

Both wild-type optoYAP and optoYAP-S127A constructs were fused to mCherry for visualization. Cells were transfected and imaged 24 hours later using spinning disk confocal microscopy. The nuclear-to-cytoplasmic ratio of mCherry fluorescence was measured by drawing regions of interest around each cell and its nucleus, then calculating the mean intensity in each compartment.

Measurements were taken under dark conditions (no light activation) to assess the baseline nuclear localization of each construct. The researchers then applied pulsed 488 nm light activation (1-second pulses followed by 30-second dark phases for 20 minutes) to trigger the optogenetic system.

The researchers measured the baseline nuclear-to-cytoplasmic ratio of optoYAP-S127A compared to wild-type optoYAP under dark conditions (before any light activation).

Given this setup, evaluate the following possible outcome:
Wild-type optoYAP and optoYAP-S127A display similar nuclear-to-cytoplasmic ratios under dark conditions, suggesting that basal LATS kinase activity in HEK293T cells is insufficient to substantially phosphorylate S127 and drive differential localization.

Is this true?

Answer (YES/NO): NO